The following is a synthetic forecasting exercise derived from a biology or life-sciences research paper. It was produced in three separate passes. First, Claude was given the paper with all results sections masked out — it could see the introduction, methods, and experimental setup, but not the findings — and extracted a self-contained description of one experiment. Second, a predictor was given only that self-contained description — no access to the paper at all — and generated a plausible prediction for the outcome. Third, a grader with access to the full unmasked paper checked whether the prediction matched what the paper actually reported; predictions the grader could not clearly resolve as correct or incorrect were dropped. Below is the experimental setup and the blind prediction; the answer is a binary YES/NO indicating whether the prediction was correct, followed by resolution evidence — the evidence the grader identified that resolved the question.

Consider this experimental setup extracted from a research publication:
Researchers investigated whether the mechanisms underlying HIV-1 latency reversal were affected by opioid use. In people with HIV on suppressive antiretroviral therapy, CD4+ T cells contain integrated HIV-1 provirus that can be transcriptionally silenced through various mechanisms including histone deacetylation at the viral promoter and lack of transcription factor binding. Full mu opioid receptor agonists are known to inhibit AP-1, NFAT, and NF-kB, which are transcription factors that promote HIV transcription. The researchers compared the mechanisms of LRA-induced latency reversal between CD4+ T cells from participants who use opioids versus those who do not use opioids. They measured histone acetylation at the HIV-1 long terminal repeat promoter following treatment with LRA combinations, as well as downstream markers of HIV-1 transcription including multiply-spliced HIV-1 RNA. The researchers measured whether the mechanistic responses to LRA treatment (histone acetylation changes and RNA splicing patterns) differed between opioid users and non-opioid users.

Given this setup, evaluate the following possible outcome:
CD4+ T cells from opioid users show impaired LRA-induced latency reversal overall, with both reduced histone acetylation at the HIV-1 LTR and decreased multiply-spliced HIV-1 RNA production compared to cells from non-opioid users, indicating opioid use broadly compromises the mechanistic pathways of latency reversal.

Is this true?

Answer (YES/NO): NO